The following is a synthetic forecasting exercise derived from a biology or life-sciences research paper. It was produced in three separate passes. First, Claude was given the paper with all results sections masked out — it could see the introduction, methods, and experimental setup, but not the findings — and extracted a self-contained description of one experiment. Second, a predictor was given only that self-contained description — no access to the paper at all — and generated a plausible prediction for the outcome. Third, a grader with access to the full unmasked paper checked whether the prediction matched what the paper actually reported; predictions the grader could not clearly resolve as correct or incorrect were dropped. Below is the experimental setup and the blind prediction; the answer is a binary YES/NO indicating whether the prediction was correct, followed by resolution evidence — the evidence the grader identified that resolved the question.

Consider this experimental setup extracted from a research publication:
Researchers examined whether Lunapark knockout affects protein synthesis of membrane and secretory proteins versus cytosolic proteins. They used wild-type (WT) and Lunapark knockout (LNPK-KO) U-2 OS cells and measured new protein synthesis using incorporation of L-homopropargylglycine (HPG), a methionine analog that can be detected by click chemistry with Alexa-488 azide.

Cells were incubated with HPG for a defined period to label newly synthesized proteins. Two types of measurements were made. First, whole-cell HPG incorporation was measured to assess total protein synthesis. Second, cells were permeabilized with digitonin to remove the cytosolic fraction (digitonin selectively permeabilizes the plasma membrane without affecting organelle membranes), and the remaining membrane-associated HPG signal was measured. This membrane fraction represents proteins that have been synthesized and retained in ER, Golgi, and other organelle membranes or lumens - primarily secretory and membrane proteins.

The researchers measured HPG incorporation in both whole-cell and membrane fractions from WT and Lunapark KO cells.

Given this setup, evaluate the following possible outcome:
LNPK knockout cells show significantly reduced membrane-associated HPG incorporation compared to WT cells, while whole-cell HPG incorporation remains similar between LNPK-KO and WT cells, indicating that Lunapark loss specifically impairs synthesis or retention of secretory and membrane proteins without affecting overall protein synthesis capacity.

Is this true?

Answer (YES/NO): YES